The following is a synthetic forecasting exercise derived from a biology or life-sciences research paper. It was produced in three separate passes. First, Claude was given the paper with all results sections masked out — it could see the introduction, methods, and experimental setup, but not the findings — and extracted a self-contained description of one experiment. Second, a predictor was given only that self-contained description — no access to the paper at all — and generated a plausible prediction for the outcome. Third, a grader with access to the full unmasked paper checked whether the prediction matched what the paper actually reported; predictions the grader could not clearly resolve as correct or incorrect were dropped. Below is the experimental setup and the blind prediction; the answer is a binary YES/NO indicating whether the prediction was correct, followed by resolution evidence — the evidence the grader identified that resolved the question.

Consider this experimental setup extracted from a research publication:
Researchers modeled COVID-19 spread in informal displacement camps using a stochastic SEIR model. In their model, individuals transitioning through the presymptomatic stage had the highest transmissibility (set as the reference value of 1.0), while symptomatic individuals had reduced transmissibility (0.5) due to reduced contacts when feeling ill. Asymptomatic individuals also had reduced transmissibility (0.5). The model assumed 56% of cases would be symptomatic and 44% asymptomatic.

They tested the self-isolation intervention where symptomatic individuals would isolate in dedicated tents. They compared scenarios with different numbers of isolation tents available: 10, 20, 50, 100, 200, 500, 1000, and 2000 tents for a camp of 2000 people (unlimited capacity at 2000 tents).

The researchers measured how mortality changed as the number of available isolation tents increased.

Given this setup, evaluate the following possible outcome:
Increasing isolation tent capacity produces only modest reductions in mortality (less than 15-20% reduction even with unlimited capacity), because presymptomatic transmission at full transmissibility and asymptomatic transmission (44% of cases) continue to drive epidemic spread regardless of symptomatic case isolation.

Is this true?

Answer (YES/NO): NO